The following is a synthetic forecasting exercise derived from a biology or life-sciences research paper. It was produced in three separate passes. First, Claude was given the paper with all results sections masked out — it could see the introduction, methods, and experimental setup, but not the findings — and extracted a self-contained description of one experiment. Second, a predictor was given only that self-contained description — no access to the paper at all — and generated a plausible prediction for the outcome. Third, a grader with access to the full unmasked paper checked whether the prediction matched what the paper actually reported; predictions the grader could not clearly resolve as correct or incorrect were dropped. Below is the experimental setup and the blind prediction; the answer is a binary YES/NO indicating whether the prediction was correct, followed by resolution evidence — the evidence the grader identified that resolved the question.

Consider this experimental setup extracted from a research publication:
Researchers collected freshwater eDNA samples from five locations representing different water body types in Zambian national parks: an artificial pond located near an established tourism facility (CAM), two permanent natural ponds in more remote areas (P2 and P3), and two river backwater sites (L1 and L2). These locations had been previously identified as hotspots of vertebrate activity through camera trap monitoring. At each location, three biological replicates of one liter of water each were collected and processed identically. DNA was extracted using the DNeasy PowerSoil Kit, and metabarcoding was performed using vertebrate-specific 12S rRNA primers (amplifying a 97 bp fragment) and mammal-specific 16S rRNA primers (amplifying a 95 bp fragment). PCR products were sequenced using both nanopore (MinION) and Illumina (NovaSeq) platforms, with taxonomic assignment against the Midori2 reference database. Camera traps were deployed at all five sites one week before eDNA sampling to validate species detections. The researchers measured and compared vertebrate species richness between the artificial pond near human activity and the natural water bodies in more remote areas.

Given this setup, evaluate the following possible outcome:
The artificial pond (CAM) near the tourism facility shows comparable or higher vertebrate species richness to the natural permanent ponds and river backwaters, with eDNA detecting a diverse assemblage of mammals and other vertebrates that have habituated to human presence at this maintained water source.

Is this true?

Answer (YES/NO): YES